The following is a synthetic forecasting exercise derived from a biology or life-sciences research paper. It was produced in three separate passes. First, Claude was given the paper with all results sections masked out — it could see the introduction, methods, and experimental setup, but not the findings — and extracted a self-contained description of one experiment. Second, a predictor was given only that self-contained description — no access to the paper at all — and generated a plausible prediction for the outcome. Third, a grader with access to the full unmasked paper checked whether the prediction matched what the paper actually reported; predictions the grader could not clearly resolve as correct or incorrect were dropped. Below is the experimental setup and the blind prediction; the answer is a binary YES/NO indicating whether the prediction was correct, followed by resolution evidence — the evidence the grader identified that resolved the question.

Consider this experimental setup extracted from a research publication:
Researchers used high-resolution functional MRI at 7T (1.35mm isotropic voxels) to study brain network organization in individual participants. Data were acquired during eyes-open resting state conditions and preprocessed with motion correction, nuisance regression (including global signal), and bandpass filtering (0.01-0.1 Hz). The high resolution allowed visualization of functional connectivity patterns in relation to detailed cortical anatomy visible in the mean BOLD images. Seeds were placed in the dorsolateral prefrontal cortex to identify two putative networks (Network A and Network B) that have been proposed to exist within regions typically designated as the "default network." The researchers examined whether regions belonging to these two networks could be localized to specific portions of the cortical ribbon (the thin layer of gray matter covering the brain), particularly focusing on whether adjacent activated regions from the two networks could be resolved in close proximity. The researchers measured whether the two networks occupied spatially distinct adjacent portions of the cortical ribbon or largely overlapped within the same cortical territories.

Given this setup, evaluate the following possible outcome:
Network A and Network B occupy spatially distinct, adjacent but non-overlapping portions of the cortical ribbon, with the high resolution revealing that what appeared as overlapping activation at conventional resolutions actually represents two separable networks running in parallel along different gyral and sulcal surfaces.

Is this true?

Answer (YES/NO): YES